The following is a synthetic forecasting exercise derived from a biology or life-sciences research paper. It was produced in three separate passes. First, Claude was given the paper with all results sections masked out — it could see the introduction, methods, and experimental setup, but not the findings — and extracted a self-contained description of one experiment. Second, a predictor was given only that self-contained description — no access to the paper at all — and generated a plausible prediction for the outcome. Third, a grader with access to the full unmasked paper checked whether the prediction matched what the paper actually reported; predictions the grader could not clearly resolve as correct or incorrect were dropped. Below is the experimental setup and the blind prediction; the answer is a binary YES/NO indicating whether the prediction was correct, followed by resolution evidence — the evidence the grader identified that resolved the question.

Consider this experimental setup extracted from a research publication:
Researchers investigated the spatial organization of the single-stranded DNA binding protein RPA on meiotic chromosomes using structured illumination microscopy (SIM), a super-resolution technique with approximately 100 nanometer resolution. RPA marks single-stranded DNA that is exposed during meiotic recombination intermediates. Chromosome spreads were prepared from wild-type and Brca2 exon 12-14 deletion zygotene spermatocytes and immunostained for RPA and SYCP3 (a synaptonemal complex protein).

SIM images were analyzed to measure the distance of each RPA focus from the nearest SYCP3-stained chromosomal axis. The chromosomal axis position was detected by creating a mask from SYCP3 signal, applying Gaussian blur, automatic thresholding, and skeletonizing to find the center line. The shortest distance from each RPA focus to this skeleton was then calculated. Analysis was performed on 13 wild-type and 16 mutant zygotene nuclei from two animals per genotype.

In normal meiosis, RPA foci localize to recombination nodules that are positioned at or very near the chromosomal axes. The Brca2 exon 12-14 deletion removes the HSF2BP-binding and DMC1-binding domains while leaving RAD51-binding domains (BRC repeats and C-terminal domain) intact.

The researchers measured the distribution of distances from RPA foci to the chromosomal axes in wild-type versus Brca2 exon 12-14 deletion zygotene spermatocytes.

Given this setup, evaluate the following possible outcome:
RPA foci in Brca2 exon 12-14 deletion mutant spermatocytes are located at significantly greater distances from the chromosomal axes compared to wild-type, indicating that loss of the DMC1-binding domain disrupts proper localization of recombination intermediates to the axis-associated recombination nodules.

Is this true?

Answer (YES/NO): YES